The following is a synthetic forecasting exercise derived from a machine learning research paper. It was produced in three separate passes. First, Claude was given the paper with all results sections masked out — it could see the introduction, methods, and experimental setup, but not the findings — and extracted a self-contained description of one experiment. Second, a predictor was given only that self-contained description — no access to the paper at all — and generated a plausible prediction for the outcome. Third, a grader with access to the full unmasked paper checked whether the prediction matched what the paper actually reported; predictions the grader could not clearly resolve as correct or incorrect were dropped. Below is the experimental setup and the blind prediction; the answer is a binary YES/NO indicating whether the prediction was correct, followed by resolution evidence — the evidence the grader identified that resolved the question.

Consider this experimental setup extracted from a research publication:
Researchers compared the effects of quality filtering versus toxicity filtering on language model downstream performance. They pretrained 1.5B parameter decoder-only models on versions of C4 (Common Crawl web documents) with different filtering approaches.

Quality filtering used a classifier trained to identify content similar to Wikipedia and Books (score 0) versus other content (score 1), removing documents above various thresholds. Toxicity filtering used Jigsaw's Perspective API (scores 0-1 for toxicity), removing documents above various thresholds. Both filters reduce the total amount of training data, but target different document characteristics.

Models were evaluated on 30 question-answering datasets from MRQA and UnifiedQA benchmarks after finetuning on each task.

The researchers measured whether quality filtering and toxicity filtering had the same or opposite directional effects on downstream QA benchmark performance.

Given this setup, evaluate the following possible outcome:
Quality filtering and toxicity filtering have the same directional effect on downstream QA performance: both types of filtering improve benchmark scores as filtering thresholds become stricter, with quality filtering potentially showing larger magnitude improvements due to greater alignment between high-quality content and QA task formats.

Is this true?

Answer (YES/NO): NO